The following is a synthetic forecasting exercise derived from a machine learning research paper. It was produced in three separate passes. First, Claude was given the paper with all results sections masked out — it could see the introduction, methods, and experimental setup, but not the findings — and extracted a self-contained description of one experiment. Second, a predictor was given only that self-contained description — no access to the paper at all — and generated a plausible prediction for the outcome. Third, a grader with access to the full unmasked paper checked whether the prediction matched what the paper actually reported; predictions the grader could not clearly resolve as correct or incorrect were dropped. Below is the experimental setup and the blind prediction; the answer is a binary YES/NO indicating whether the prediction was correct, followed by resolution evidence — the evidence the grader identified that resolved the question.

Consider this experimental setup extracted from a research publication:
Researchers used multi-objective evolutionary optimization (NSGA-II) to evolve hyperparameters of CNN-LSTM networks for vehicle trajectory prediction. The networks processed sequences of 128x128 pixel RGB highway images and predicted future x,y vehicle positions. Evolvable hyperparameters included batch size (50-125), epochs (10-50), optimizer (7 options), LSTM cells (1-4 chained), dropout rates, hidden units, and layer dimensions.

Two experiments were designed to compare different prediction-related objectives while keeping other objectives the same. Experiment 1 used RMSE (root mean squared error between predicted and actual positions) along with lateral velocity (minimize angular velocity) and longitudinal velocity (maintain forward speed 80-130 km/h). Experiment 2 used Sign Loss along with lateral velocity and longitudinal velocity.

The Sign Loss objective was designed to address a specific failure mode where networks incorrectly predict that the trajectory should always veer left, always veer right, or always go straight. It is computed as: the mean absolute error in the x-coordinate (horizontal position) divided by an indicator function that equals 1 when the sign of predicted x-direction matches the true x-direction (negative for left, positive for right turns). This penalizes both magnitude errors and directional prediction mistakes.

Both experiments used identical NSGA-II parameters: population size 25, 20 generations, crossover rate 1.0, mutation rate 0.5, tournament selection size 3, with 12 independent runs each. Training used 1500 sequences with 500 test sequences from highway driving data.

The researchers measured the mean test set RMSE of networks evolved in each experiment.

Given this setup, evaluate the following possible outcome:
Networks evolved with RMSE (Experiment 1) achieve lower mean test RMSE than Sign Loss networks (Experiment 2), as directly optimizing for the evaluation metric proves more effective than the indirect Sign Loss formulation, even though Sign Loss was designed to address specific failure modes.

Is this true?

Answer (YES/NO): NO